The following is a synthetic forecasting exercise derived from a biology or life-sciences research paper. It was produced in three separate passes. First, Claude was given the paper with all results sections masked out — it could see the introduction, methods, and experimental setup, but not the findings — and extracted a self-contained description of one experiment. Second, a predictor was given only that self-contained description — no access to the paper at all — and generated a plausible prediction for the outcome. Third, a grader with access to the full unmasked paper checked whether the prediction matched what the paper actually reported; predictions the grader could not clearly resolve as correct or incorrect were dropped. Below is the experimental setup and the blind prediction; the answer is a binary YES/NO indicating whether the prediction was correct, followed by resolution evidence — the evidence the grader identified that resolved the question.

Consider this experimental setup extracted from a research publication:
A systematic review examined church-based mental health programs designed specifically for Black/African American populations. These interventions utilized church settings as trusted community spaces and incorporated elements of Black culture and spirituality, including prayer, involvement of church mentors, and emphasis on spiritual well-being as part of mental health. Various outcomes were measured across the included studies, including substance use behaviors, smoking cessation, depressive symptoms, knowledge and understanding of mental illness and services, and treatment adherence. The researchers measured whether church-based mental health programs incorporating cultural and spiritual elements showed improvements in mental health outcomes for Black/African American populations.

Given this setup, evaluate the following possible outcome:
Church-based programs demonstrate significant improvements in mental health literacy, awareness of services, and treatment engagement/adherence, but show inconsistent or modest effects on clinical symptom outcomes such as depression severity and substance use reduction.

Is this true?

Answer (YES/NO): NO